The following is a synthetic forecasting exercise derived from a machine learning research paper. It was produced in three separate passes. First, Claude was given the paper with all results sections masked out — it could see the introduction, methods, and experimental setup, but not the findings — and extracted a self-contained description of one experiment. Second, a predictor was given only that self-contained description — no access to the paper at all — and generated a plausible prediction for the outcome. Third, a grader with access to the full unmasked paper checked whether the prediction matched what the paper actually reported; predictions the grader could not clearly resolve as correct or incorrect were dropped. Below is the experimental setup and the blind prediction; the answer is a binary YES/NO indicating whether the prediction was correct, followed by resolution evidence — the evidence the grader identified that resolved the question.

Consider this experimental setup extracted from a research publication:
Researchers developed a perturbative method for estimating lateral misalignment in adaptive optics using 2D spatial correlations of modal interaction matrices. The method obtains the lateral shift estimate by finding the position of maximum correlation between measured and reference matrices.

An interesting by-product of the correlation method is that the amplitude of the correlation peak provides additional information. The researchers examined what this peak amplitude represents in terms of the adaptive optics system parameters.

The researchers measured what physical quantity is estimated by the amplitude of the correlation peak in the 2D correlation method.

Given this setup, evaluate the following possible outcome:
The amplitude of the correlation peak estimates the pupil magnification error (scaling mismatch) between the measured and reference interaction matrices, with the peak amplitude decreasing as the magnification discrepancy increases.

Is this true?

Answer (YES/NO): NO